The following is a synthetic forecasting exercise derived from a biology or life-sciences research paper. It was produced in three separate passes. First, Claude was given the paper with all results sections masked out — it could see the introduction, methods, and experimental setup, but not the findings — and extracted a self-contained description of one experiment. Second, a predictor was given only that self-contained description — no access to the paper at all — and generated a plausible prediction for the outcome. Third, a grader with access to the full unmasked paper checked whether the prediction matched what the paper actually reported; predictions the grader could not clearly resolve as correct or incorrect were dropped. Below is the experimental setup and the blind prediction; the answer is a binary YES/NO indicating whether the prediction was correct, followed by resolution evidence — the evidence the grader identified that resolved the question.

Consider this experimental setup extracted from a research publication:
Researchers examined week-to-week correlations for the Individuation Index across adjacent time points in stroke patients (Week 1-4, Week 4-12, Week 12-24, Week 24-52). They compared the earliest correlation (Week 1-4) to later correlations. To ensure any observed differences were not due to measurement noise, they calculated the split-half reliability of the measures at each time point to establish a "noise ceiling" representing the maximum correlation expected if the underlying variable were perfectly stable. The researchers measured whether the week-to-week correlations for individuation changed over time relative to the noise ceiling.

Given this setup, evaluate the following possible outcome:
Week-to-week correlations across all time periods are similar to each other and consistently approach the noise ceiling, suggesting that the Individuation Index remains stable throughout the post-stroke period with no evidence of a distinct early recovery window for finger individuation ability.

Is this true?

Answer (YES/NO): NO